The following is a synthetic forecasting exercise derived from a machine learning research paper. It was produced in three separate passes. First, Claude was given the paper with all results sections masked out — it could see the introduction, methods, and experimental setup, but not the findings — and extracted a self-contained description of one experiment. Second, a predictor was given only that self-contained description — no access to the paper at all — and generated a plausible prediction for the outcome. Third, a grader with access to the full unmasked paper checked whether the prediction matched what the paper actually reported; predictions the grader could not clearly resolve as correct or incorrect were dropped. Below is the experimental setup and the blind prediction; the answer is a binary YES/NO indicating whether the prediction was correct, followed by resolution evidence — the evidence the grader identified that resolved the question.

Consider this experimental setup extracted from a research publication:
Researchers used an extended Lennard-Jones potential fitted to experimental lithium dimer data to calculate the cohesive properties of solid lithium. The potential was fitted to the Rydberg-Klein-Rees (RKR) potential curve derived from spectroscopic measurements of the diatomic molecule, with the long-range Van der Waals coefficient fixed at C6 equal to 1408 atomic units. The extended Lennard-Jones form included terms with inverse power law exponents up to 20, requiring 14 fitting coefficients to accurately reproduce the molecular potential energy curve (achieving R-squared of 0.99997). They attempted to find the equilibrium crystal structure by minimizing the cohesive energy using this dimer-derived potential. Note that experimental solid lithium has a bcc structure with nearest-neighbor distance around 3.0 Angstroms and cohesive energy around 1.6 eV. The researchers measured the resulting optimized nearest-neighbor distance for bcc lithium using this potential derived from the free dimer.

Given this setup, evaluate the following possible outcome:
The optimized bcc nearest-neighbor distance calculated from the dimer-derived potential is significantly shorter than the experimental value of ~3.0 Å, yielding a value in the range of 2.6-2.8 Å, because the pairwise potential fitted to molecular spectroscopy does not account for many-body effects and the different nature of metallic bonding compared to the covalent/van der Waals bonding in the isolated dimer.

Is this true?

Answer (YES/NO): NO